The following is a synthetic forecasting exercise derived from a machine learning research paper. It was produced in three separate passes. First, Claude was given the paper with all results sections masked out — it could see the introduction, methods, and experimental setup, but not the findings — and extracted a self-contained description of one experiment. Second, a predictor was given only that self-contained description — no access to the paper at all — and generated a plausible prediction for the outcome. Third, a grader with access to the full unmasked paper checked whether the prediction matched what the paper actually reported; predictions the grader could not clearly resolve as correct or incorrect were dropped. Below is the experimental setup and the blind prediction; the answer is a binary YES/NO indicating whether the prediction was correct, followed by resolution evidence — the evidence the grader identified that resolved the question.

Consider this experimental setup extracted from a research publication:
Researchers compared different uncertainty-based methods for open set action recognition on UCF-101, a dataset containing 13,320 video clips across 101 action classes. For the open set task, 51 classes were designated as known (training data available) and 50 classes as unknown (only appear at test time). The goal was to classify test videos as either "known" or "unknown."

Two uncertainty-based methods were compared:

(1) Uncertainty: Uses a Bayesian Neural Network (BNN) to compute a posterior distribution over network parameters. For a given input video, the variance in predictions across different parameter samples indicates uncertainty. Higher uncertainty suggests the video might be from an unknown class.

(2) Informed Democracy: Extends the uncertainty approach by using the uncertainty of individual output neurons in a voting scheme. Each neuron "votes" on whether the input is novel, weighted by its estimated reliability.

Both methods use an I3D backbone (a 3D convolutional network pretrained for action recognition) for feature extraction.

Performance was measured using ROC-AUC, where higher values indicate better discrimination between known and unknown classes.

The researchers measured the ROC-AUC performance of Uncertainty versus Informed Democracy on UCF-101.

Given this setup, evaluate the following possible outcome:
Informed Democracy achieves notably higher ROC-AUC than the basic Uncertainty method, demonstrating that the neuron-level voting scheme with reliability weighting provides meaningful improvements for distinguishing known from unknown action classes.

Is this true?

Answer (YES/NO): NO